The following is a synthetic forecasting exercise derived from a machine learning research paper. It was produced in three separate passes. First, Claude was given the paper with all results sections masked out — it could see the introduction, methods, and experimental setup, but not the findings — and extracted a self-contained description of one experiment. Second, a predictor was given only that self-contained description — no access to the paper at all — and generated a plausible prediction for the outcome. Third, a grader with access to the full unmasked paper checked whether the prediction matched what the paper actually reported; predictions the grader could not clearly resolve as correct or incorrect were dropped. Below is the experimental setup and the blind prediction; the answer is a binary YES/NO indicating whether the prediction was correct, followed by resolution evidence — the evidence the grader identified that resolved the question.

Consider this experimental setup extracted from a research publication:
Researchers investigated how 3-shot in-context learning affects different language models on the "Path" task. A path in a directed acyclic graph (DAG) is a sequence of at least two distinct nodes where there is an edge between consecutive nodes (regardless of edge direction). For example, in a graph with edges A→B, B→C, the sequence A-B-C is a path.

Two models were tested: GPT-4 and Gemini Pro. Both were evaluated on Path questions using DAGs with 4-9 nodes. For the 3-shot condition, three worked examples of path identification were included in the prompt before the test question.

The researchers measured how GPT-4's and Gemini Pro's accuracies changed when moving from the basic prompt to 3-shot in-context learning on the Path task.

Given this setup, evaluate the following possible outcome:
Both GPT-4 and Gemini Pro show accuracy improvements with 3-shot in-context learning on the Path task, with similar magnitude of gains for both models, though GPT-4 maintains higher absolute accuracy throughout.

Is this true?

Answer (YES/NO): NO